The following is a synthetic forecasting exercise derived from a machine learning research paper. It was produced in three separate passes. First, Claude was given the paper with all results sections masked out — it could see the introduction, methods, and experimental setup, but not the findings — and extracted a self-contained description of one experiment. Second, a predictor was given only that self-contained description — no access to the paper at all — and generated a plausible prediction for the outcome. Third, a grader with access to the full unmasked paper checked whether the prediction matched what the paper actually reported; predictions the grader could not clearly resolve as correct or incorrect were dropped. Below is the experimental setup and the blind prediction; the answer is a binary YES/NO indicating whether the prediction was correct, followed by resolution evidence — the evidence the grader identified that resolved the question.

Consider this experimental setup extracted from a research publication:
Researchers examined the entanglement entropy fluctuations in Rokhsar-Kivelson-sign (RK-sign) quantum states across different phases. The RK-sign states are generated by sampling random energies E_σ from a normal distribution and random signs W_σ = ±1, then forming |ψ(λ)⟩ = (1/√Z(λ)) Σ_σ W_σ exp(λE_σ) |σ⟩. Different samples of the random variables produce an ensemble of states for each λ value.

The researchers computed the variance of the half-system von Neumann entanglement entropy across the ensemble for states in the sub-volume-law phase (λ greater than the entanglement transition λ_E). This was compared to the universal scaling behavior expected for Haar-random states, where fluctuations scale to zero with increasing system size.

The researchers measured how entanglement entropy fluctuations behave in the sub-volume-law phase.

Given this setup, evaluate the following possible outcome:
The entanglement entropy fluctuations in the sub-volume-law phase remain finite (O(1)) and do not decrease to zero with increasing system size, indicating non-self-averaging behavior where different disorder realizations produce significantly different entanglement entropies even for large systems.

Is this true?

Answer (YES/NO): NO